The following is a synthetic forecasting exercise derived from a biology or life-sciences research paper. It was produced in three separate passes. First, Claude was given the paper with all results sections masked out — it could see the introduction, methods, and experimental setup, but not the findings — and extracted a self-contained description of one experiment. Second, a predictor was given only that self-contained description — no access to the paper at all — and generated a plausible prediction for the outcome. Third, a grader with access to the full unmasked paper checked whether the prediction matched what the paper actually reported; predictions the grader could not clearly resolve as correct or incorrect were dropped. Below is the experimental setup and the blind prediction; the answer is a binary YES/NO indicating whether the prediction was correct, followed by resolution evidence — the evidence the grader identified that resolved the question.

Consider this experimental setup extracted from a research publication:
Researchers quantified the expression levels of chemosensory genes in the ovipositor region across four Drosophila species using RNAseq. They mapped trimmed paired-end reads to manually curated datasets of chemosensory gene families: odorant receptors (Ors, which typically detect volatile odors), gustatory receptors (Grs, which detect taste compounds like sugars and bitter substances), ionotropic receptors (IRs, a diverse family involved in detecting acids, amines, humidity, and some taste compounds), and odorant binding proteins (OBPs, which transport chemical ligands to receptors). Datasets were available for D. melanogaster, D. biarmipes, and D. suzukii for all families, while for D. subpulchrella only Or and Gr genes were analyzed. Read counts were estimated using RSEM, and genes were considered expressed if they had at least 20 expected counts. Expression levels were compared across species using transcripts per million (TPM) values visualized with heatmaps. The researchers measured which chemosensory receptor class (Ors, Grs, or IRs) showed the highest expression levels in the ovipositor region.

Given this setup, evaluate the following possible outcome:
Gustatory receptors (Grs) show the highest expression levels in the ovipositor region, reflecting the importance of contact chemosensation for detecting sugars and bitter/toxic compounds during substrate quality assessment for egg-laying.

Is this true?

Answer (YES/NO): NO